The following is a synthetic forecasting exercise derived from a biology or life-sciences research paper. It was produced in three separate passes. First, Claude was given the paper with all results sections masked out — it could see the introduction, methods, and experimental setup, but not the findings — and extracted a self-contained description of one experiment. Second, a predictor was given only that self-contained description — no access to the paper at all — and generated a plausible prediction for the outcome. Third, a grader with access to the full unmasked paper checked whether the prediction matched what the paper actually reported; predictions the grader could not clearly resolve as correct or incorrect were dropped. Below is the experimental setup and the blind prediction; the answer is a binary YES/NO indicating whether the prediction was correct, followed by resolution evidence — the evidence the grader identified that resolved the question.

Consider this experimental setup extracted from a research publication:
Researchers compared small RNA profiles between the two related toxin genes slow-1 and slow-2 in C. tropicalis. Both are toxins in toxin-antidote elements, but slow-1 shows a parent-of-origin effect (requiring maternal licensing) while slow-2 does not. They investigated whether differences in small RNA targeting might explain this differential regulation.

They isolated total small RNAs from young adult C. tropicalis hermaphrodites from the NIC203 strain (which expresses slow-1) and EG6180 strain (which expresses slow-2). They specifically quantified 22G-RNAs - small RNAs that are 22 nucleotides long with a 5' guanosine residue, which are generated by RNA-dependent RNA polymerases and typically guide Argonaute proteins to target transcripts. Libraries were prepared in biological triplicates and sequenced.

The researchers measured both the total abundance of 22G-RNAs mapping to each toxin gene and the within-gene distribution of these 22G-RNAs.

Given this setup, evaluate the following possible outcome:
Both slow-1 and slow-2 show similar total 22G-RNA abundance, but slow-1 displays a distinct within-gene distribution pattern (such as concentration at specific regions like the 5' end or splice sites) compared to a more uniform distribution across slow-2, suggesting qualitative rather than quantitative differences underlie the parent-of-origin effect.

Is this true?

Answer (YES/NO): NO